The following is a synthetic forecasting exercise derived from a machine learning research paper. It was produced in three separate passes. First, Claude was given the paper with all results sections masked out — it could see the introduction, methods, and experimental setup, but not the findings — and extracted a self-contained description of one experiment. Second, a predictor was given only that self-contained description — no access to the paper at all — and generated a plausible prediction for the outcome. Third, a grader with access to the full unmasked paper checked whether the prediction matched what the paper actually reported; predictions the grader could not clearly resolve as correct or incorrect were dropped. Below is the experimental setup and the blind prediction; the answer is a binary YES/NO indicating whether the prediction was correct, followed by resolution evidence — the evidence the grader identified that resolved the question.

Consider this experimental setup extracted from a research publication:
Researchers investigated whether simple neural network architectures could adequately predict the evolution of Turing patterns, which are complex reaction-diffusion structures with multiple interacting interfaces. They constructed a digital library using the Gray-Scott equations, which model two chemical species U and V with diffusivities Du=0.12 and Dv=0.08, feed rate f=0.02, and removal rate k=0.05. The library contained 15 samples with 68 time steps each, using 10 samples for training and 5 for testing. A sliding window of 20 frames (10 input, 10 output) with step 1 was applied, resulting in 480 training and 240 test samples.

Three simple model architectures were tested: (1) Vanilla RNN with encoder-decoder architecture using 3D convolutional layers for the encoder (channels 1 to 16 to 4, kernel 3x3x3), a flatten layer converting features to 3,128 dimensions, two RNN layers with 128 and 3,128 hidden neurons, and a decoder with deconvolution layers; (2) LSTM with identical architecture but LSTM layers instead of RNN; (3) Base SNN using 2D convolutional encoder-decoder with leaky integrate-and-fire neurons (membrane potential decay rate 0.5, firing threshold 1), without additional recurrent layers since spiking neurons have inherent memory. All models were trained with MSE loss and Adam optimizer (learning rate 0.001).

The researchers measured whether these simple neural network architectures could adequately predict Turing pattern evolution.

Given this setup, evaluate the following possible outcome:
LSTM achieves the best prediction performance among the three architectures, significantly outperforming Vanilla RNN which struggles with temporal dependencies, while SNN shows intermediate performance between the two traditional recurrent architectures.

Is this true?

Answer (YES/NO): NO